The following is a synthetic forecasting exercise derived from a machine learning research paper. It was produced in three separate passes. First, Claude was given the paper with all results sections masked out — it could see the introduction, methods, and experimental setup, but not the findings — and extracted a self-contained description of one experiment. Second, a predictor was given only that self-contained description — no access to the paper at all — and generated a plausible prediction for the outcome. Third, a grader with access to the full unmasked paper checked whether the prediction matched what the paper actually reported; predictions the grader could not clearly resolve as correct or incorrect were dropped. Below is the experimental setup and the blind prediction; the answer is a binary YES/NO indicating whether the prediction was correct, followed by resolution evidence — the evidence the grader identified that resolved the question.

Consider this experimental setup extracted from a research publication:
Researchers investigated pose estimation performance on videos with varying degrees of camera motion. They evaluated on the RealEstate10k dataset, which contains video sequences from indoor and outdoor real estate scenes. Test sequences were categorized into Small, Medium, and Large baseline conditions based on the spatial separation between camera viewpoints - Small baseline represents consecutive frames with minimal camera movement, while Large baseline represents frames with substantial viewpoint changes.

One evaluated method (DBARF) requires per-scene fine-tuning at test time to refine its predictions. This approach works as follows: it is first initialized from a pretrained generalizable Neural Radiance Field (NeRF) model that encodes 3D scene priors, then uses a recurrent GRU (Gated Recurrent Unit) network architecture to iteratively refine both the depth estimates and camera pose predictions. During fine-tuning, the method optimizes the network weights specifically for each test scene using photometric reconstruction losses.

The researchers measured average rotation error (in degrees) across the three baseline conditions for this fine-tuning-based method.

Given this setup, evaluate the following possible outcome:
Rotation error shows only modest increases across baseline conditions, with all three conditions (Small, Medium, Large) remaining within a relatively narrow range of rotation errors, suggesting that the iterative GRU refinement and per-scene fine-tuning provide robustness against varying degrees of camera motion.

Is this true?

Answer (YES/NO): NO